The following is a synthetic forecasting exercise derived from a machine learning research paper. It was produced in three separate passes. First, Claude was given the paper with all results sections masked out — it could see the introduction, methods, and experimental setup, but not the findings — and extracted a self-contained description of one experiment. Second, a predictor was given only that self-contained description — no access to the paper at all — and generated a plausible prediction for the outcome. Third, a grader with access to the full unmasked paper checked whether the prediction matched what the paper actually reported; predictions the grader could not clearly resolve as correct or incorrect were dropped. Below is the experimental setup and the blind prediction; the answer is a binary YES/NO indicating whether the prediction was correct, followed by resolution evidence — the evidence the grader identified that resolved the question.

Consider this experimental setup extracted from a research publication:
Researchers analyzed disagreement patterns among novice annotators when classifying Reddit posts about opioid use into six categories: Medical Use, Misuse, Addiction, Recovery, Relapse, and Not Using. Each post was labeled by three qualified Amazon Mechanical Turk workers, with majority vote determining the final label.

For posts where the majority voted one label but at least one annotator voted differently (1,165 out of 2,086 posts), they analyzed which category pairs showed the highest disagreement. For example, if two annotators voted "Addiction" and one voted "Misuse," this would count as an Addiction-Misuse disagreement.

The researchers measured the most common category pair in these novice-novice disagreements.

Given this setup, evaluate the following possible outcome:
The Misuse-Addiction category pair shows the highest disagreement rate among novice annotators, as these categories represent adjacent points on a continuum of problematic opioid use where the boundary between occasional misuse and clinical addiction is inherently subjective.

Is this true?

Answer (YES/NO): YES